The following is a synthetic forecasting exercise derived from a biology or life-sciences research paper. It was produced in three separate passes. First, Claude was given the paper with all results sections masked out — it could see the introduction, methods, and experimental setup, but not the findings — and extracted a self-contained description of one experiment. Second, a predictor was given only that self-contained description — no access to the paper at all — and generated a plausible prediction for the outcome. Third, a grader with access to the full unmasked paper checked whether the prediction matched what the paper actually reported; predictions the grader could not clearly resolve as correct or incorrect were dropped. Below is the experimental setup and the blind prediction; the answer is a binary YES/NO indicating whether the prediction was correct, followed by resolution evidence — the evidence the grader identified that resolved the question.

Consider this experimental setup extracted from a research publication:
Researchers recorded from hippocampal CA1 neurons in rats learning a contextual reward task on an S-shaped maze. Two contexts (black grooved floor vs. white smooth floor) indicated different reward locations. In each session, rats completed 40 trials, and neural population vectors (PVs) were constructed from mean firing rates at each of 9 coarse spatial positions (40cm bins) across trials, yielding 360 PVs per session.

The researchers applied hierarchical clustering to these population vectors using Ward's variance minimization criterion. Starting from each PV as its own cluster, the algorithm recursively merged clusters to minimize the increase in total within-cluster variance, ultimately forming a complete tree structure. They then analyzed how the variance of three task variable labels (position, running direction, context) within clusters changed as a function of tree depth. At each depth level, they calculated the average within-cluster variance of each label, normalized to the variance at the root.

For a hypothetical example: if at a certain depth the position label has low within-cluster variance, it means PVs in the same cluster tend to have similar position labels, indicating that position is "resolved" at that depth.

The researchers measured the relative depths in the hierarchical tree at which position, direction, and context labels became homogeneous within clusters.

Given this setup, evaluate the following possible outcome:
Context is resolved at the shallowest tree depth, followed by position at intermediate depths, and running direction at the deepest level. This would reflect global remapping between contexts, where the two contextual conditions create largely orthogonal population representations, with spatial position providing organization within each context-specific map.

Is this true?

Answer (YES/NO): NO